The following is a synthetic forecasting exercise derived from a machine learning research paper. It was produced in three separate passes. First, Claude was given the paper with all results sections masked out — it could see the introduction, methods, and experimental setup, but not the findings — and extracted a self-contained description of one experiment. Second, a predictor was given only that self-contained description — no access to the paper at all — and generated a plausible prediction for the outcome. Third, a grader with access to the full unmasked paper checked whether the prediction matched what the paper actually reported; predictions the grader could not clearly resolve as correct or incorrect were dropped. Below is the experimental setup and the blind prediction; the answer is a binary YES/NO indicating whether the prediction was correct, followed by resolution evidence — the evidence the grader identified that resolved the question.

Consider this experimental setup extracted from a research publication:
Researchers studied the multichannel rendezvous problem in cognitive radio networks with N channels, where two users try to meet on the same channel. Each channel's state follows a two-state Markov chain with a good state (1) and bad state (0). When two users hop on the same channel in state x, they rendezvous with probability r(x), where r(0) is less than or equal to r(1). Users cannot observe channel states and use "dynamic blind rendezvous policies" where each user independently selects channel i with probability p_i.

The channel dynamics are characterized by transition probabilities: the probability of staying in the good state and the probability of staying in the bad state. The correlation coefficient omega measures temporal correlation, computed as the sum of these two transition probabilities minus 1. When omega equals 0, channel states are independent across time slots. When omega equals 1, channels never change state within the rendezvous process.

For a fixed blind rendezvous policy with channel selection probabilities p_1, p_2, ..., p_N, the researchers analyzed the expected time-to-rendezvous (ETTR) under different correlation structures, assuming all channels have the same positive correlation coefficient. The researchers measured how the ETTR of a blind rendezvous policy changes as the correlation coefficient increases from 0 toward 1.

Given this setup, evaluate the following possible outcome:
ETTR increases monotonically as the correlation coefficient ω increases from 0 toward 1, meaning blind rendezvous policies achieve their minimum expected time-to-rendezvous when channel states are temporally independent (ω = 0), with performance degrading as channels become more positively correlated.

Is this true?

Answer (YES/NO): YES